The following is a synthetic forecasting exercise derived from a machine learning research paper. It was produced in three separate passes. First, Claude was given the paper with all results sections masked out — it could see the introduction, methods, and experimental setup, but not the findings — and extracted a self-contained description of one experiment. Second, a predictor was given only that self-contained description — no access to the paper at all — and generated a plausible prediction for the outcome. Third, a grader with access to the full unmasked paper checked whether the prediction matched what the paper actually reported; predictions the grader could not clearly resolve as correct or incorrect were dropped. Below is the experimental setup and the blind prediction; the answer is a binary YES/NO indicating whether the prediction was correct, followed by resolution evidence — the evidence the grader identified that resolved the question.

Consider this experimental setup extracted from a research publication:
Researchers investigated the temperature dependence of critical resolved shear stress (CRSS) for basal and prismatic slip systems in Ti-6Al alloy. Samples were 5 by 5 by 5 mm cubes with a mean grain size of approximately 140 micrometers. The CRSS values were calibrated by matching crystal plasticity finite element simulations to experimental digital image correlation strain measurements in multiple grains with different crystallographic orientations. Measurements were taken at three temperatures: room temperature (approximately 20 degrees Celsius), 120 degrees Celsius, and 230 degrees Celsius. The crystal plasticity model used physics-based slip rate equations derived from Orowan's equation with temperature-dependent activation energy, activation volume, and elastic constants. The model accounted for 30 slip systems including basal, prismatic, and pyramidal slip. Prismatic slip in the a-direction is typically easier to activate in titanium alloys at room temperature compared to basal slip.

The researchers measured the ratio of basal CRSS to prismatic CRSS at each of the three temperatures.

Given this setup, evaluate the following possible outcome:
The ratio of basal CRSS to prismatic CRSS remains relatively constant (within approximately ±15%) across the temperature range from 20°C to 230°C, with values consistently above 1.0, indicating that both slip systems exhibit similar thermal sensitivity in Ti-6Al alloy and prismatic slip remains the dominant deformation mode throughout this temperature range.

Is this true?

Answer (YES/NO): YES